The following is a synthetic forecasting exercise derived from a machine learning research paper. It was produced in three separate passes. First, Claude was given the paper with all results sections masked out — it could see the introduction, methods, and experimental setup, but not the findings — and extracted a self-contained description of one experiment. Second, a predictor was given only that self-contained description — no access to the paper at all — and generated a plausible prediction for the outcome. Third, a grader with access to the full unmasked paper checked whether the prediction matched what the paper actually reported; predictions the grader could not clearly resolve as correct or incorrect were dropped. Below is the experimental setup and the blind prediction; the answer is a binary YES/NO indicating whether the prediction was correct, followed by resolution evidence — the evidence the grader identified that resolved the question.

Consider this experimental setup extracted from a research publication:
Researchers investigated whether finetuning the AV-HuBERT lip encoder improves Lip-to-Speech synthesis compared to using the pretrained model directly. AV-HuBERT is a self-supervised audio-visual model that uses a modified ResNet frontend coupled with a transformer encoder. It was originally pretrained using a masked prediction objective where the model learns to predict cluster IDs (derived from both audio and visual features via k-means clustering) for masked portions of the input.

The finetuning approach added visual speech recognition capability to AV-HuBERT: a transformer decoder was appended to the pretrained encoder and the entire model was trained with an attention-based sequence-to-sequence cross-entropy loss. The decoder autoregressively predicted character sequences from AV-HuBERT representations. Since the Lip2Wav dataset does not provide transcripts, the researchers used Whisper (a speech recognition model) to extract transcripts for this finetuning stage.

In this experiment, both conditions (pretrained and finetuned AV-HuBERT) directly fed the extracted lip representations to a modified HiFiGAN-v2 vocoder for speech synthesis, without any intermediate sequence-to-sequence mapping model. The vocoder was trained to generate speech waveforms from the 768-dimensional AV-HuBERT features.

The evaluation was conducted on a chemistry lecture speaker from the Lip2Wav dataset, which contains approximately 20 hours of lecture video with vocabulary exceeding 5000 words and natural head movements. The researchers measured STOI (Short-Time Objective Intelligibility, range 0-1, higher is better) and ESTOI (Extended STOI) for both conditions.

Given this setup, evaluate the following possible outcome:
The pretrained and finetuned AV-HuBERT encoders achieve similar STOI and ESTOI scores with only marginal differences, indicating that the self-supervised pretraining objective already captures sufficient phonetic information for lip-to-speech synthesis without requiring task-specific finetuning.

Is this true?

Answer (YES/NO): NO